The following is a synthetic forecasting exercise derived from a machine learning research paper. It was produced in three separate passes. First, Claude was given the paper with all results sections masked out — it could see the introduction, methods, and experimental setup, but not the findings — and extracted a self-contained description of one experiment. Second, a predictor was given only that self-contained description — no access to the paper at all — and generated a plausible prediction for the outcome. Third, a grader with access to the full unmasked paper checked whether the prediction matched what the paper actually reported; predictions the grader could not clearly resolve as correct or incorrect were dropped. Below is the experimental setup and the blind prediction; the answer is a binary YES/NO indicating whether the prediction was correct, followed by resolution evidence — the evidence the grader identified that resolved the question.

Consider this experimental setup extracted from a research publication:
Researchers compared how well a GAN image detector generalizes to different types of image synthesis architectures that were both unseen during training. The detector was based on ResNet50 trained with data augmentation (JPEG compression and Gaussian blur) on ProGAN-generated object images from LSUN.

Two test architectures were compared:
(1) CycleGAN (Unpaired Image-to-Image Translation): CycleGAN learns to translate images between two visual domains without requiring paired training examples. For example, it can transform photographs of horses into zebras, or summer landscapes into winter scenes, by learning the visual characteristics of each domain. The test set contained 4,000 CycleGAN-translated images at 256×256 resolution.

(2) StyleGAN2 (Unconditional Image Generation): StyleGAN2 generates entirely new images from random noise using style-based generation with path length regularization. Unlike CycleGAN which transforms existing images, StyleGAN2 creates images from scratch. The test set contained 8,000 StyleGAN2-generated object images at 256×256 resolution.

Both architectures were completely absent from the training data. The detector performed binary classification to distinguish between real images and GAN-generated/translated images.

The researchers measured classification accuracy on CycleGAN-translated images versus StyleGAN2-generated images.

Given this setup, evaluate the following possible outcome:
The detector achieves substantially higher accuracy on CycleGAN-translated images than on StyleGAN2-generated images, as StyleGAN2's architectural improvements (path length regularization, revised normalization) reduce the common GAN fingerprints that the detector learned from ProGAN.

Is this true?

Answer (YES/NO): NO